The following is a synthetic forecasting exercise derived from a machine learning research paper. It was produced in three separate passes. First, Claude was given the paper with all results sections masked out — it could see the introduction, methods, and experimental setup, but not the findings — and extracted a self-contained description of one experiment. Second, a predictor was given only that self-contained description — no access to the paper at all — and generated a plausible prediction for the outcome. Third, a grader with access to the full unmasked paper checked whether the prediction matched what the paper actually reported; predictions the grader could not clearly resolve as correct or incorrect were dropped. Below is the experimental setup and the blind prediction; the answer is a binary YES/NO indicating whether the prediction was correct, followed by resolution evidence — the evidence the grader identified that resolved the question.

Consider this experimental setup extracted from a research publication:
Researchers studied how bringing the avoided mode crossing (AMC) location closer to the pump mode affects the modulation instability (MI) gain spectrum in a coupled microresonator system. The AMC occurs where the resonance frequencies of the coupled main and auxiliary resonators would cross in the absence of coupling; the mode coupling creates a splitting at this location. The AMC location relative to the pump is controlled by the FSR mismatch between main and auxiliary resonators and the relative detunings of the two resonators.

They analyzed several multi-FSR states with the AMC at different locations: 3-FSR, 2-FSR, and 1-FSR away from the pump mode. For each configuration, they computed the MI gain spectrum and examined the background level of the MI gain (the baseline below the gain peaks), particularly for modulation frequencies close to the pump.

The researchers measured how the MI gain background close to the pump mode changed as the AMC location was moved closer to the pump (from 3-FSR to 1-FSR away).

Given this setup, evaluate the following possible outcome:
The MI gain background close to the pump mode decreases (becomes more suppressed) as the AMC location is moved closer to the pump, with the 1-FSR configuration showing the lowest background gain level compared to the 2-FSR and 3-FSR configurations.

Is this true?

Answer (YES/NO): YES